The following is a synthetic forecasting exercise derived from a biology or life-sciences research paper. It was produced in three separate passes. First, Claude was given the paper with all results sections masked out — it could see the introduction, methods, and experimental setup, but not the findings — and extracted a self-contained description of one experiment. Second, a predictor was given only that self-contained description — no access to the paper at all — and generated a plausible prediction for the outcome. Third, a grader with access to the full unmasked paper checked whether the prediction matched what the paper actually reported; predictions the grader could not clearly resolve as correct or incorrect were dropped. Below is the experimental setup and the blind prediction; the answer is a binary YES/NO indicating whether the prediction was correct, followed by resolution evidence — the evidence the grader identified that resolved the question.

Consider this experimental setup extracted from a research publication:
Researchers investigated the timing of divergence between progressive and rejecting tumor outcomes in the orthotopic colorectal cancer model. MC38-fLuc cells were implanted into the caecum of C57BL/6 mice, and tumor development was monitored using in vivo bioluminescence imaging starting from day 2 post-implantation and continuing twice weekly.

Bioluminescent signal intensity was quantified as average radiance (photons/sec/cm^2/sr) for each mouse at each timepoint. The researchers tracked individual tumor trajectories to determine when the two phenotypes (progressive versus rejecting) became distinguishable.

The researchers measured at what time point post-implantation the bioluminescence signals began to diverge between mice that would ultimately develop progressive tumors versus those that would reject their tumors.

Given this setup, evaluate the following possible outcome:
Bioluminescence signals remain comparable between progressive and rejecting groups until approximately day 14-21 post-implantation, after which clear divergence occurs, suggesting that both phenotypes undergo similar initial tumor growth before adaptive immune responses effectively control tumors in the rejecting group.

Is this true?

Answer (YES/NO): NO